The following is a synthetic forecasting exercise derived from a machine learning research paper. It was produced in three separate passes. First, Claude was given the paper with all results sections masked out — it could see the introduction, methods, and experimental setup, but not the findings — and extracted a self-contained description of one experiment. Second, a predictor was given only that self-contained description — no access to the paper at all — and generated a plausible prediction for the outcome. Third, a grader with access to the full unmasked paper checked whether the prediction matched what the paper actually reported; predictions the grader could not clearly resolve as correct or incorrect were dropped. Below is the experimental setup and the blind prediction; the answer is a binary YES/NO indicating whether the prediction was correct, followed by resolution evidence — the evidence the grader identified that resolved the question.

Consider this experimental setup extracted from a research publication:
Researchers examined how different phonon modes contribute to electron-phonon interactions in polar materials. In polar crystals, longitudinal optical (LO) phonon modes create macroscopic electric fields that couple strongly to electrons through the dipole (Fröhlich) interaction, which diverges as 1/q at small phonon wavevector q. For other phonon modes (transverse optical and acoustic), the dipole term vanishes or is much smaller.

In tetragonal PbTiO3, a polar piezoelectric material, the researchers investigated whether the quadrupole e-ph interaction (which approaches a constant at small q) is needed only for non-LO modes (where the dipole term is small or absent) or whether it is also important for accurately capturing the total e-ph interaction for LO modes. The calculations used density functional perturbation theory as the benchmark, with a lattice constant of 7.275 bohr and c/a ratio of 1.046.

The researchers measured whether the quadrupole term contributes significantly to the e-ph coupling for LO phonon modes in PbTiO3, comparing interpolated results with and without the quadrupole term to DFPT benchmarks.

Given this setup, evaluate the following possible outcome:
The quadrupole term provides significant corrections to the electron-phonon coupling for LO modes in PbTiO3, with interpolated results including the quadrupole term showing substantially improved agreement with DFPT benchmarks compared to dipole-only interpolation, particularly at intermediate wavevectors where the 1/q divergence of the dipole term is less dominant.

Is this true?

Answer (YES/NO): NO